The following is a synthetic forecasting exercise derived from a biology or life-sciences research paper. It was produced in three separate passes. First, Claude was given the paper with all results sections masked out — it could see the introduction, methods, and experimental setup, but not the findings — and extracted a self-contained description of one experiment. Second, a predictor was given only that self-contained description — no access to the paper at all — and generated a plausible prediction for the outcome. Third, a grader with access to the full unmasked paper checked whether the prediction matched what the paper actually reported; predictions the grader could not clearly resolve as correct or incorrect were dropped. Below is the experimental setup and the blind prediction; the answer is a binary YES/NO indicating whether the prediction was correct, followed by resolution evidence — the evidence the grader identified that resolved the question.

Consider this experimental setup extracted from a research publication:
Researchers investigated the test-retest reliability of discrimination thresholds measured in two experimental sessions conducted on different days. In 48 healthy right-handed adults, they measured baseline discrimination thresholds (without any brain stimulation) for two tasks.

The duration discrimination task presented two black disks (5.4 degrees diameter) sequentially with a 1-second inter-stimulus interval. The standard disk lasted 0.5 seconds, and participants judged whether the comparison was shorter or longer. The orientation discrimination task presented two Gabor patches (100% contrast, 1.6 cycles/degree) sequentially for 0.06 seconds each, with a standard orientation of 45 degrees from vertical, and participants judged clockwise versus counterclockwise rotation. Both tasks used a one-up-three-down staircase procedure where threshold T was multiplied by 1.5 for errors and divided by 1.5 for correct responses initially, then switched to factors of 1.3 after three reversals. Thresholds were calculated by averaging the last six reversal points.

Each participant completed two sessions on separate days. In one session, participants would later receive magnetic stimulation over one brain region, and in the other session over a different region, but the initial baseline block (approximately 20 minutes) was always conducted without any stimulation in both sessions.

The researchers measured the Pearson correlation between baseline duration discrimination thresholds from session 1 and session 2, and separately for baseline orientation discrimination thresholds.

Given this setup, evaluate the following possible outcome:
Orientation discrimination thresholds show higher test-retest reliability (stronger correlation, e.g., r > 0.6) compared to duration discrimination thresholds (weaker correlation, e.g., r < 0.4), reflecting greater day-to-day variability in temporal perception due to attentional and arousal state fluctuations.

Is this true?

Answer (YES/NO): NO